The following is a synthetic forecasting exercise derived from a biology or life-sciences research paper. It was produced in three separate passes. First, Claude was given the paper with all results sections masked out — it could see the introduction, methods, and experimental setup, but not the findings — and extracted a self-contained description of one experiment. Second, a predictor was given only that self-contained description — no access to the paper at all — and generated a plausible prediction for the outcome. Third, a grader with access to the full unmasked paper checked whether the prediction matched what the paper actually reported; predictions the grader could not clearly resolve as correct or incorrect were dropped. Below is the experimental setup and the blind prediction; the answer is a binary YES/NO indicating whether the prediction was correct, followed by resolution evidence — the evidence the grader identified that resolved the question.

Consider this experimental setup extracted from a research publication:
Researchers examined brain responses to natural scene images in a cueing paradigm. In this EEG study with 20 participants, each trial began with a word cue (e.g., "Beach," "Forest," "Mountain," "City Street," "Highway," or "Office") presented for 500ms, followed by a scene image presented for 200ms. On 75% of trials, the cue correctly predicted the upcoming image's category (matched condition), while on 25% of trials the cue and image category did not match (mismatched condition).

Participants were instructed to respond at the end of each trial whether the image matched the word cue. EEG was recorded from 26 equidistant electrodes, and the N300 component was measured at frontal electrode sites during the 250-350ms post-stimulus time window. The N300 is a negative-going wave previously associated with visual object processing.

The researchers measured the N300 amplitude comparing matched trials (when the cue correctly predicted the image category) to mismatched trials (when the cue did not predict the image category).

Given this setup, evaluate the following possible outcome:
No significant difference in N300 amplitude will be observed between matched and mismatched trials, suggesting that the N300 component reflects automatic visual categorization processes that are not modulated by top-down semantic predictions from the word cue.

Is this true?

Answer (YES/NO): NO